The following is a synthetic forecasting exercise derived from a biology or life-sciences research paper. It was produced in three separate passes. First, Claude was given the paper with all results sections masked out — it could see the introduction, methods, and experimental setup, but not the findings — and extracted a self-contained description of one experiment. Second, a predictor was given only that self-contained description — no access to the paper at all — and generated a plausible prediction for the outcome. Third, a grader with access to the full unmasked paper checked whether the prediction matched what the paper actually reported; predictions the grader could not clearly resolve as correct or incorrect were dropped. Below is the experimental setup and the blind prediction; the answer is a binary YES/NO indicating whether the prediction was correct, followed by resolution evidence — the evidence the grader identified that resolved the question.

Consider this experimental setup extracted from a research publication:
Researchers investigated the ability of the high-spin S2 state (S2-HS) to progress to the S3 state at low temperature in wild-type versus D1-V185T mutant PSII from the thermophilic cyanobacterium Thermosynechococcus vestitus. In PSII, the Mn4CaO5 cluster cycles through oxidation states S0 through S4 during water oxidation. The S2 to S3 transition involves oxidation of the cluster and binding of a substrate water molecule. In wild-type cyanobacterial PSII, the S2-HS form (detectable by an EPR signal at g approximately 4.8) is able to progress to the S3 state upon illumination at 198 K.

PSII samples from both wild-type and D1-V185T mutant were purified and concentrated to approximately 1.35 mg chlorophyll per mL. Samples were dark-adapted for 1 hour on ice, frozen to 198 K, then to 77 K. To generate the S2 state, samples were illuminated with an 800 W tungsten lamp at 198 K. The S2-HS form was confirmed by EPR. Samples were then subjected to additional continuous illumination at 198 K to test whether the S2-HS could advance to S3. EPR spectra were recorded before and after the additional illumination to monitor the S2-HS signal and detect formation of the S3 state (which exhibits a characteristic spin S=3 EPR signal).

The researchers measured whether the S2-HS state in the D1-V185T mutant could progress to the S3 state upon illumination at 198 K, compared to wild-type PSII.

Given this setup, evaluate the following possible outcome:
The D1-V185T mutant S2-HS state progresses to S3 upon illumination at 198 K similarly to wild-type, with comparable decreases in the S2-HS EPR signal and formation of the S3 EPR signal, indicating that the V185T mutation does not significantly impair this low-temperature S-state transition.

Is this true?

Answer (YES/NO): NO